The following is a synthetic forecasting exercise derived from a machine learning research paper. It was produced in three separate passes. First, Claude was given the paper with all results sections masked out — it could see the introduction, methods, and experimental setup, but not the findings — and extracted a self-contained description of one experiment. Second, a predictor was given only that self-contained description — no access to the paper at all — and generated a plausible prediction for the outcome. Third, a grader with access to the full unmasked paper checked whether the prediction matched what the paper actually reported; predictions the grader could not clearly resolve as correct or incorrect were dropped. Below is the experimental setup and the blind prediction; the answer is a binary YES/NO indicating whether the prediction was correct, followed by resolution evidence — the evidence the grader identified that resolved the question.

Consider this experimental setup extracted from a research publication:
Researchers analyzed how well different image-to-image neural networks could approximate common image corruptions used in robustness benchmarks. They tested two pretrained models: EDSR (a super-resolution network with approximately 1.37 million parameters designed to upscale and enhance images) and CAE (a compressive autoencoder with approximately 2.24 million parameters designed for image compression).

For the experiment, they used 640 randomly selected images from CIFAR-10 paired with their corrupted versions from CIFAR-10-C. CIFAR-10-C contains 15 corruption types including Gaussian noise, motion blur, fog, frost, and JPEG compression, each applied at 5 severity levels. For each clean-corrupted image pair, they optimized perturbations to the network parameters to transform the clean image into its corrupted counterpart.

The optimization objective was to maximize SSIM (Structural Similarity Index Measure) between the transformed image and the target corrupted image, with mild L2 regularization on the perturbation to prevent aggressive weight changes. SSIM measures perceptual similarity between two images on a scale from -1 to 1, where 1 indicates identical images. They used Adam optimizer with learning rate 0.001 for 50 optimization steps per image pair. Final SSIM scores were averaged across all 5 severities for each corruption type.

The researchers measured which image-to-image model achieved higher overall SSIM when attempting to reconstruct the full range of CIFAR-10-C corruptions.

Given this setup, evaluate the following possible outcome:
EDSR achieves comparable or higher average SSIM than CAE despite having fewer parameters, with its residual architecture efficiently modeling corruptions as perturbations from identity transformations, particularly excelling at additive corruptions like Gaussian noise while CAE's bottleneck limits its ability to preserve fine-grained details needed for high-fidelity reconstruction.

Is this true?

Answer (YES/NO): YES